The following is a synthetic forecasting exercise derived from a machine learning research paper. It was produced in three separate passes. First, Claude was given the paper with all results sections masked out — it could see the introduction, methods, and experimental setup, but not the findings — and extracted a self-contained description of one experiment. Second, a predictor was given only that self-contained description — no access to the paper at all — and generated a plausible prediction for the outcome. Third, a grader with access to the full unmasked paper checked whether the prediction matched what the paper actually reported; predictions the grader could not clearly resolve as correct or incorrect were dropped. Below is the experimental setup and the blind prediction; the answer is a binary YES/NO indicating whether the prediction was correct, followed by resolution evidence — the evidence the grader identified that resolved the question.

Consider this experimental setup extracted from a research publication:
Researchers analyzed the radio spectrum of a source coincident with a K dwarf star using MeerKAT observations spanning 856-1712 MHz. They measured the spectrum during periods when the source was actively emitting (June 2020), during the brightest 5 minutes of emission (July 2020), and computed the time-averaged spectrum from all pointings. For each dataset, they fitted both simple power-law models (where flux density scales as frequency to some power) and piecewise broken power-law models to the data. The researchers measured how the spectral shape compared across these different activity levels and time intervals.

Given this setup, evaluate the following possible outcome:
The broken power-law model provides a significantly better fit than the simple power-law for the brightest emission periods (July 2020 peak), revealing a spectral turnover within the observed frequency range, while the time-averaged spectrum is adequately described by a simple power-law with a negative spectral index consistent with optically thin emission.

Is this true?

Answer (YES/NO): NO